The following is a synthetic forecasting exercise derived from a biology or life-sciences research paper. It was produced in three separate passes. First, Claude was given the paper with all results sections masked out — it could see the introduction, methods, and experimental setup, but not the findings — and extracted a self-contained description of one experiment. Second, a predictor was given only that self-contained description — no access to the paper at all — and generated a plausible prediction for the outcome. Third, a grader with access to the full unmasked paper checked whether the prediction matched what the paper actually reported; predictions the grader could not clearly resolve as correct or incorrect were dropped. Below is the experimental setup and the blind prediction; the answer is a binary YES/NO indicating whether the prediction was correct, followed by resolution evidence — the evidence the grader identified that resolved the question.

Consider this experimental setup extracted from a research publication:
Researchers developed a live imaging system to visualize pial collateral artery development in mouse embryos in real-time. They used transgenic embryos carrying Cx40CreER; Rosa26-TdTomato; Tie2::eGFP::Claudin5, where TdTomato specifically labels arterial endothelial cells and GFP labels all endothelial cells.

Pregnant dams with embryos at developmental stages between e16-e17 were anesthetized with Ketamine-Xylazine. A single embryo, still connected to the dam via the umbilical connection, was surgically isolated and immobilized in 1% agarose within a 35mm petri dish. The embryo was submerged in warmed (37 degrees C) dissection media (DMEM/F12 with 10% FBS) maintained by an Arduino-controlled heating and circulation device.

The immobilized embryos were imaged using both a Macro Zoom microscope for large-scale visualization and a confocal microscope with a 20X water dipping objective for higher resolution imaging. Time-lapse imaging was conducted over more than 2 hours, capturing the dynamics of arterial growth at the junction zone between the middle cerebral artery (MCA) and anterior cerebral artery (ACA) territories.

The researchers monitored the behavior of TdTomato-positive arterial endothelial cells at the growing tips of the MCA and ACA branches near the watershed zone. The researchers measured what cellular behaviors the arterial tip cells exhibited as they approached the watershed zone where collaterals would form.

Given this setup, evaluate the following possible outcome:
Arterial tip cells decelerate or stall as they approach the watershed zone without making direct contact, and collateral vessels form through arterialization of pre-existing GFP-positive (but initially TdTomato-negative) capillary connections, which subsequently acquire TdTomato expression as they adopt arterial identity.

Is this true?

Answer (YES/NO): NO